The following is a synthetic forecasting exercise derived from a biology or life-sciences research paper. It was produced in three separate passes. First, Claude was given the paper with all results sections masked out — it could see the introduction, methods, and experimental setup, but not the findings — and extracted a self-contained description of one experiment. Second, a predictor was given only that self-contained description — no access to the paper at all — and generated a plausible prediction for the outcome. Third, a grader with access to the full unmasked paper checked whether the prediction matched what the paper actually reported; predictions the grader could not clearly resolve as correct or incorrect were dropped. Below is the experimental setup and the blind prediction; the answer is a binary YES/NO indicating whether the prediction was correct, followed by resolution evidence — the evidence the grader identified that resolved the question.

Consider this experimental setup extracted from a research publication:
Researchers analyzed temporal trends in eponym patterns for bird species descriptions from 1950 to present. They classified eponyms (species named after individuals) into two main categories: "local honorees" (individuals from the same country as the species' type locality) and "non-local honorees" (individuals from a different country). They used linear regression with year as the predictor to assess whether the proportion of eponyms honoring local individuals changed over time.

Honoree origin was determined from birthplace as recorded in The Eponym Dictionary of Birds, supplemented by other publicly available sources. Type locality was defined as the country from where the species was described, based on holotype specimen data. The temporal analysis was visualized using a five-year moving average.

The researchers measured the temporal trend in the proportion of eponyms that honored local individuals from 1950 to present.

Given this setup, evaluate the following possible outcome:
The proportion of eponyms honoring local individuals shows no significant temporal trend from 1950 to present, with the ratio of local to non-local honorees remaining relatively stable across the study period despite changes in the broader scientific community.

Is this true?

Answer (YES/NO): NO